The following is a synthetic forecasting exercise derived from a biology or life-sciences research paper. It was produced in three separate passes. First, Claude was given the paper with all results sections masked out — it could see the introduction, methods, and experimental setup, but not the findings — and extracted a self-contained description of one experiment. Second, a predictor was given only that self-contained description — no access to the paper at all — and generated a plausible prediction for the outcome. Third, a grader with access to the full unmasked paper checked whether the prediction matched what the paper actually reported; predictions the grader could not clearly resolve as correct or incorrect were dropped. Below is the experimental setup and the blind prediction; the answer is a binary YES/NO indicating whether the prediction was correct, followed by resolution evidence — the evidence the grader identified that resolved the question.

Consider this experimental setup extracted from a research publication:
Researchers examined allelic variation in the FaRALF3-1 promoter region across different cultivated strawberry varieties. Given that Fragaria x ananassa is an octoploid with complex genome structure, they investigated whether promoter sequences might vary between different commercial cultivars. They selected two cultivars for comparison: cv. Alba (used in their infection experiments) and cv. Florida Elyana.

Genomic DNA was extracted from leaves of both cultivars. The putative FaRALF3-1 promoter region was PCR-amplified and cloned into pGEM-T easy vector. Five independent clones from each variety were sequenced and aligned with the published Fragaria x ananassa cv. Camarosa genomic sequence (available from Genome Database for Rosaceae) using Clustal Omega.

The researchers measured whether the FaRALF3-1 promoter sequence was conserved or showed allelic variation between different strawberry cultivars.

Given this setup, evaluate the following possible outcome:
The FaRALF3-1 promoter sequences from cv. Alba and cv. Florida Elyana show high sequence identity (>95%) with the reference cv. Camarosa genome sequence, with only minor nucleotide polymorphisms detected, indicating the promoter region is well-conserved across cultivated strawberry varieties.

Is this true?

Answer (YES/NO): YES